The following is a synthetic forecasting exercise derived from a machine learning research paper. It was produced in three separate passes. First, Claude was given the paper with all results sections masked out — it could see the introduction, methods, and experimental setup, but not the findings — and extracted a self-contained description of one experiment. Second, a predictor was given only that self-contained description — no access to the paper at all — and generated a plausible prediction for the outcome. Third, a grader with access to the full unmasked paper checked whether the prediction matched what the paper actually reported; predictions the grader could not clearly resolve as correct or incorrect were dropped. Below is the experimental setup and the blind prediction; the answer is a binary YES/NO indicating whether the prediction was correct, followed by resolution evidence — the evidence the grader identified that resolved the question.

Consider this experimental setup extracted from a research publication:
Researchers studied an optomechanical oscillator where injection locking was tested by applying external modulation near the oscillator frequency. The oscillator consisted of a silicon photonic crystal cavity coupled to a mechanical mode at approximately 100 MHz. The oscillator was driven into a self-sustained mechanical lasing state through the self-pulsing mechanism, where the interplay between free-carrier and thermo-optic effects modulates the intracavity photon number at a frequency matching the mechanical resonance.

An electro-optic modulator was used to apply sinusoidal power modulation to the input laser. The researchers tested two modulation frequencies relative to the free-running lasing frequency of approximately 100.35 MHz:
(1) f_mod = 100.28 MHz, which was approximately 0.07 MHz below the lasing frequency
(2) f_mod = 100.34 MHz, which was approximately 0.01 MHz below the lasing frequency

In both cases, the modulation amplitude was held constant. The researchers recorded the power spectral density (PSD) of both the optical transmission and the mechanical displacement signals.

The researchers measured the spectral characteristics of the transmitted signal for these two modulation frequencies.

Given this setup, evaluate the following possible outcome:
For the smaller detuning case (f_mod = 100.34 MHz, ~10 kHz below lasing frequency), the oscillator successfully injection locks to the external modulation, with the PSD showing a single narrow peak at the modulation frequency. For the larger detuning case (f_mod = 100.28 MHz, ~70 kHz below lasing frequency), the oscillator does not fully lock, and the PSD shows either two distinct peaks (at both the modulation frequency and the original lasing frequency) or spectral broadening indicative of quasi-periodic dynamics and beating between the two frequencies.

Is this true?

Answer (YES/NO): YES